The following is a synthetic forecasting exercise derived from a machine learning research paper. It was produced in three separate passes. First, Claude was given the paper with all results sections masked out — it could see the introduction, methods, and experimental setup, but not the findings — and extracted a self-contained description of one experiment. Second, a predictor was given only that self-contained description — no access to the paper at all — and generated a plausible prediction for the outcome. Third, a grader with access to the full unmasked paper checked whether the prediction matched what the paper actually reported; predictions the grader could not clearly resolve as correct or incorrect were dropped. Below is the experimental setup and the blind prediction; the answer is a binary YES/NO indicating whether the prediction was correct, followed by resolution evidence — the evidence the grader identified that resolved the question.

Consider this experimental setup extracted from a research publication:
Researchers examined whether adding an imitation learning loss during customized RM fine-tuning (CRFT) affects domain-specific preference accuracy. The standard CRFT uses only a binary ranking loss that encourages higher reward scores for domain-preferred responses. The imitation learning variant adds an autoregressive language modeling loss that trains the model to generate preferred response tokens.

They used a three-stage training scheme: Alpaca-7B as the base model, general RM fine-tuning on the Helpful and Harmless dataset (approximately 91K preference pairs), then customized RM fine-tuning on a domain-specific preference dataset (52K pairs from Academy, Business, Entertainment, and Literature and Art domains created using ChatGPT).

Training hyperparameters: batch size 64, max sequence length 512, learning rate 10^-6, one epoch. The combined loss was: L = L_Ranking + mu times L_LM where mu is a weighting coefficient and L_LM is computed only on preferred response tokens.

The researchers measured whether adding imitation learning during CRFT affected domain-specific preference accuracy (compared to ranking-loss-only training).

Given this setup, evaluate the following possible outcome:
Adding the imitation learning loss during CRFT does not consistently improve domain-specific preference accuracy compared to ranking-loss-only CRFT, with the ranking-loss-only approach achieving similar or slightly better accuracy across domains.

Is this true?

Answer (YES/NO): YES